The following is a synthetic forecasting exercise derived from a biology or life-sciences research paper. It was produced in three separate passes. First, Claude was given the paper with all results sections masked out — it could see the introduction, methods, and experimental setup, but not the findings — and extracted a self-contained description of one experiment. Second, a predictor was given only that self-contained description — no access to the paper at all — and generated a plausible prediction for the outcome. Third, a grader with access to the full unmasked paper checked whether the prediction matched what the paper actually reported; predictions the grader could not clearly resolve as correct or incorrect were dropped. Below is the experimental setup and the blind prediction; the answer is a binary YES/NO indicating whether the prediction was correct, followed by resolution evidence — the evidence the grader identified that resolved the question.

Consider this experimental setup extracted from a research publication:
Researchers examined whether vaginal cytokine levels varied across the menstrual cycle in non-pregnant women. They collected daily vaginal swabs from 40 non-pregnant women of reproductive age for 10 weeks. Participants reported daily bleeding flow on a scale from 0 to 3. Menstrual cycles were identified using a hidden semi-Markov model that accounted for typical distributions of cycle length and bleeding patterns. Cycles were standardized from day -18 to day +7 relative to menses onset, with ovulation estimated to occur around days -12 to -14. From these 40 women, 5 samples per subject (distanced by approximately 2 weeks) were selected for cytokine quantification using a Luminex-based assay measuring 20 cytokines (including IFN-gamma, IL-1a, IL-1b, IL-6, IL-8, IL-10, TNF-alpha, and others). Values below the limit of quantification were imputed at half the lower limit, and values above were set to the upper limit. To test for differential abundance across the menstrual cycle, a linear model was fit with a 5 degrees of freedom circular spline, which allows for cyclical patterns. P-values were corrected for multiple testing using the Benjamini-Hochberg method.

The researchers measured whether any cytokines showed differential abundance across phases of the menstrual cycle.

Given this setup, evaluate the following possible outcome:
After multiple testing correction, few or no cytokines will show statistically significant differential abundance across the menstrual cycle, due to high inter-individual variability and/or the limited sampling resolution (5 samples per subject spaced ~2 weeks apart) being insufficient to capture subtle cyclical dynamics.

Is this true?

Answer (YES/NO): NO